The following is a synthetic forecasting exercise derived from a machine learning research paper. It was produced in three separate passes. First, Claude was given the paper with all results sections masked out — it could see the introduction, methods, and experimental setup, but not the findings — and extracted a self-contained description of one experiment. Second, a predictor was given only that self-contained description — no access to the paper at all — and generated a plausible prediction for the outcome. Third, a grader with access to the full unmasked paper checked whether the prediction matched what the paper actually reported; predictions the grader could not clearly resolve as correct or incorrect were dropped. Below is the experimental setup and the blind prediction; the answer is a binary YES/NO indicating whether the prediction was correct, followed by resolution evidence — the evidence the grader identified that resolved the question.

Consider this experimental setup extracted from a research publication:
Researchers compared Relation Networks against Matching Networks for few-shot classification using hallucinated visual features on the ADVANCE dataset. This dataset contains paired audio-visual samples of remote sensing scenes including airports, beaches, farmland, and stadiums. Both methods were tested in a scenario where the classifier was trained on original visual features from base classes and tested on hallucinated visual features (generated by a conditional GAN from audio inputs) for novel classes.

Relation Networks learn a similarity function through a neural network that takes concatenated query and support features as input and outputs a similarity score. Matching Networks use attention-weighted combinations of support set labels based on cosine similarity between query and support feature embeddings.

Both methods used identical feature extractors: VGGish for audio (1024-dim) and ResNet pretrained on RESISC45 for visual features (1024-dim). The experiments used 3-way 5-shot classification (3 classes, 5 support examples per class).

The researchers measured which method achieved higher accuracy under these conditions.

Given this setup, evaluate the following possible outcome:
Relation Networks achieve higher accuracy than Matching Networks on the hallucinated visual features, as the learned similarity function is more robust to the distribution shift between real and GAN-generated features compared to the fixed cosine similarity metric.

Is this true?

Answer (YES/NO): NO